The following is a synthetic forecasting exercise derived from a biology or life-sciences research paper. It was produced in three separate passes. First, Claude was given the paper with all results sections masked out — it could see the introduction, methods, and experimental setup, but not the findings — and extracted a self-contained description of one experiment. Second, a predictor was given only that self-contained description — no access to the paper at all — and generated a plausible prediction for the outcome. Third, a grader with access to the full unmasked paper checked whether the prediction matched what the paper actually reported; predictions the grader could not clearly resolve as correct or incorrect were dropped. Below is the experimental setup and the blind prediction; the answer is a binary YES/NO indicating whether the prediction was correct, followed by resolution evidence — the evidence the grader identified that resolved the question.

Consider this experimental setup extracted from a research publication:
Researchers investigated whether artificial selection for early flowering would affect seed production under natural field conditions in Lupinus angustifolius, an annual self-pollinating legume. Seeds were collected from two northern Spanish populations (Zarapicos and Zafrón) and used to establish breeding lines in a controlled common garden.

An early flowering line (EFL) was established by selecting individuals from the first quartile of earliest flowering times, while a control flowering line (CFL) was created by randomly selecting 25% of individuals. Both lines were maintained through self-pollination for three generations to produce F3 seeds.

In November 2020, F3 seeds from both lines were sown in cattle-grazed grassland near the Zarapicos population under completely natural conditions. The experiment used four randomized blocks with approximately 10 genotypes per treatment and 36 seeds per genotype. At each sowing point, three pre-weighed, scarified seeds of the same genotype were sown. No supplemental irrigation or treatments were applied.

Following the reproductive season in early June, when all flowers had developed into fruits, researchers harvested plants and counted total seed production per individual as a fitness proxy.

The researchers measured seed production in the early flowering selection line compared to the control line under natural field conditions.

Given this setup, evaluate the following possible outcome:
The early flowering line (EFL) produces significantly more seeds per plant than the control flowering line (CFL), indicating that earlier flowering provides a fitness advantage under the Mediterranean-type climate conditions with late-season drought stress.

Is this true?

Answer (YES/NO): NO